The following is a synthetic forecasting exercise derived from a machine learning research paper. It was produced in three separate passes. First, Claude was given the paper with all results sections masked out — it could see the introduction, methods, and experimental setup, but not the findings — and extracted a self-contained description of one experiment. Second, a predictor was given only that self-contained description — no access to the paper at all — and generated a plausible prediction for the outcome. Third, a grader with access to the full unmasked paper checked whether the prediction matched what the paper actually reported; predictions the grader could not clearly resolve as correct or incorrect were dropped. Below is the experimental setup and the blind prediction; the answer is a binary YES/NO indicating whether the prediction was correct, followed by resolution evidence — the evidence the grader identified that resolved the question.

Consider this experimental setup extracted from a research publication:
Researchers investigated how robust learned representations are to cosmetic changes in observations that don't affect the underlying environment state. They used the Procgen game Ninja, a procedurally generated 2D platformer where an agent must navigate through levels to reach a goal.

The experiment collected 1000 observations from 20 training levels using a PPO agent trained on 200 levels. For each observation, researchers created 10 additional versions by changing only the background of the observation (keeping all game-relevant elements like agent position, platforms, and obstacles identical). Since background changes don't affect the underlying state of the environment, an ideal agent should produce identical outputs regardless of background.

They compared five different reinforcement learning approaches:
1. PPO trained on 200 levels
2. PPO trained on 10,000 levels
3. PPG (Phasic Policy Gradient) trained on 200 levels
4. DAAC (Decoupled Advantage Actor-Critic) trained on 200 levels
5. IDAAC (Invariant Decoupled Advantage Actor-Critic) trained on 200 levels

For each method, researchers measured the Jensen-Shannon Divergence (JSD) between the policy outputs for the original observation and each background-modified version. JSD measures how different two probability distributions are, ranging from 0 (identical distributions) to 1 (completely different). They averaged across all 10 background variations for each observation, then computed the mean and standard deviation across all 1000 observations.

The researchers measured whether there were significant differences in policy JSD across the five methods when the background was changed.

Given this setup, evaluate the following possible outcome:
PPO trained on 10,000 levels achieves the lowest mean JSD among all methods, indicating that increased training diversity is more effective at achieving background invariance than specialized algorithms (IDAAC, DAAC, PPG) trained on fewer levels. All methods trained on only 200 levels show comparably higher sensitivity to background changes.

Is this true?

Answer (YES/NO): NO